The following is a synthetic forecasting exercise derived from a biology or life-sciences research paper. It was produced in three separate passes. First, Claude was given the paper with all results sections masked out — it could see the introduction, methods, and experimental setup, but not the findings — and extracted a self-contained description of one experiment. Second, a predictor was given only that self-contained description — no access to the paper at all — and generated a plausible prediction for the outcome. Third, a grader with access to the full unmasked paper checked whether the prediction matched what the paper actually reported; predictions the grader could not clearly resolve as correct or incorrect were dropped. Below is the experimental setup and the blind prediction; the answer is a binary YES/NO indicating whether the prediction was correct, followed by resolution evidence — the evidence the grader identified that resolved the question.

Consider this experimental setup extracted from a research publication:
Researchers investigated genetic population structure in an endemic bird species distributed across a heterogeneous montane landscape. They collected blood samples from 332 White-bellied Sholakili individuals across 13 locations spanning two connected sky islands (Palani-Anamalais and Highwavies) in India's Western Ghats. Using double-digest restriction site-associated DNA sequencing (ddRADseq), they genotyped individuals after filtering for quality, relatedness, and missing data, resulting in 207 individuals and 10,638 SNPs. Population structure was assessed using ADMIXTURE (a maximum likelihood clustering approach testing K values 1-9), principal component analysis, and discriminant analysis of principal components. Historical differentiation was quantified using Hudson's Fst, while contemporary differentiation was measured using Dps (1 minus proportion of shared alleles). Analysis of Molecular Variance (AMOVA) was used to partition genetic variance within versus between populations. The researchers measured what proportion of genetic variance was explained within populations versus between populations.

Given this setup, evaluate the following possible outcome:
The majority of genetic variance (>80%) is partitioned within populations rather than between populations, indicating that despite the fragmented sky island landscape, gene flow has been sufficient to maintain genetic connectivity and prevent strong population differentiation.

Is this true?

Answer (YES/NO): YES